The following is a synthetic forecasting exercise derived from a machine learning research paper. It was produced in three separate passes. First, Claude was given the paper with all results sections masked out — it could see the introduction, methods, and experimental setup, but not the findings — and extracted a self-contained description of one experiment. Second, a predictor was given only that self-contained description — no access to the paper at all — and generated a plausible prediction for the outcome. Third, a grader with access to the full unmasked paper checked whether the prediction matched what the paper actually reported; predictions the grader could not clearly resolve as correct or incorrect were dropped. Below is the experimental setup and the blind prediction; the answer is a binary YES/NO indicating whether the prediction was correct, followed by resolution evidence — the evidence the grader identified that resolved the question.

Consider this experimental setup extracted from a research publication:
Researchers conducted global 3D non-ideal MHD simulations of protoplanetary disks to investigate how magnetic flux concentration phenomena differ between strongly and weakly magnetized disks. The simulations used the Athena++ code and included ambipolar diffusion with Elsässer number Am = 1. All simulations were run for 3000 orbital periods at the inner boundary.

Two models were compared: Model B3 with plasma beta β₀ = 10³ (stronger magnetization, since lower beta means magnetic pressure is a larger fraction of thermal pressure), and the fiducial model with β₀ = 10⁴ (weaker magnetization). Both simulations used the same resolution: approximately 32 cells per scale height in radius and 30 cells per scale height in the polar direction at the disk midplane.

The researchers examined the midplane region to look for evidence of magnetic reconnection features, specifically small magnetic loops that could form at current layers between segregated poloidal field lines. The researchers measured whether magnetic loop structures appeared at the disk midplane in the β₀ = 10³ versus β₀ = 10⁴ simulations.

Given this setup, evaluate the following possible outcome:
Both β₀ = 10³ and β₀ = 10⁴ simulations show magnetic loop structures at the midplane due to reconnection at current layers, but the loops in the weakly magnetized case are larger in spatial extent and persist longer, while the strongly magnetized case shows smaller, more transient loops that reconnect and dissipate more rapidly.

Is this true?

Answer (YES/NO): NO